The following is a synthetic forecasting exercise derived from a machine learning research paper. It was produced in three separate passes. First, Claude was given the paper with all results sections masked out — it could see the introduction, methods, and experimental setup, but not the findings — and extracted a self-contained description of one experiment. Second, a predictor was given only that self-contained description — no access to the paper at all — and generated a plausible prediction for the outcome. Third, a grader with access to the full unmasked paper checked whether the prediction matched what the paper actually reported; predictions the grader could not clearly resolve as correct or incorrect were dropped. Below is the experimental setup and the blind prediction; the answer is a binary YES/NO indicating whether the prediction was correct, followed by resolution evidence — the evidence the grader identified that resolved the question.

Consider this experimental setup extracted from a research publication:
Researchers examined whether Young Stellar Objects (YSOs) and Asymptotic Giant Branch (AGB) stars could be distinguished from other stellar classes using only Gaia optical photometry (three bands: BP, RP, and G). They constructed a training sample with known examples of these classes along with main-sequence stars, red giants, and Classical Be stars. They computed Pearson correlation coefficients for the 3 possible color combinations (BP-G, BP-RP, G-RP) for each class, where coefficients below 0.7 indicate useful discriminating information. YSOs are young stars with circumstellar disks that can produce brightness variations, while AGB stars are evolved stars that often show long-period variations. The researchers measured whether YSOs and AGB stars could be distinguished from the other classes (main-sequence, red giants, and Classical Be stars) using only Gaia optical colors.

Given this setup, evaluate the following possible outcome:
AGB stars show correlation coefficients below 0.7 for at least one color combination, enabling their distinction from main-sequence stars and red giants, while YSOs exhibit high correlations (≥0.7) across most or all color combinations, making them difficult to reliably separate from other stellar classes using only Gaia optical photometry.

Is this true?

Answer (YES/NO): NO